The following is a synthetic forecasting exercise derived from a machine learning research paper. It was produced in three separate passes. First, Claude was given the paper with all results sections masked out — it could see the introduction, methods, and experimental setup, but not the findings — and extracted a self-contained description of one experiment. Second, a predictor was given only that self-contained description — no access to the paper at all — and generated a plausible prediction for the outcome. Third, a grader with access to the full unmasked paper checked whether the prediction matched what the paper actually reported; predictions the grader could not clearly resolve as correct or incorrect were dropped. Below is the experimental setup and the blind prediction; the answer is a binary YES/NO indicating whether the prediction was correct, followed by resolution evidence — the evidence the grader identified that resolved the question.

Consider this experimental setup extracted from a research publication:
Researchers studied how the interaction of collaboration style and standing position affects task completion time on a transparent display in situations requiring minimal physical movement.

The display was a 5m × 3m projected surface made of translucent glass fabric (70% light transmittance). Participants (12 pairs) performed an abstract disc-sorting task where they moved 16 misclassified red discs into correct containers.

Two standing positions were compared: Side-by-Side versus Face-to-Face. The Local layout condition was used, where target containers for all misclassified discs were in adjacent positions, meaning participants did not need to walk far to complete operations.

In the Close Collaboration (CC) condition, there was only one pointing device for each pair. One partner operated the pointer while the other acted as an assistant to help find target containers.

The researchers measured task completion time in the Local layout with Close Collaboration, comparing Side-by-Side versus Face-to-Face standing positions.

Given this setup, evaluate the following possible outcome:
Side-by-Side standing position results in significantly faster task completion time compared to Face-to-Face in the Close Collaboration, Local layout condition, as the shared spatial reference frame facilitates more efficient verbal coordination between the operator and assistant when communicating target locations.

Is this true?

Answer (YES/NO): NO